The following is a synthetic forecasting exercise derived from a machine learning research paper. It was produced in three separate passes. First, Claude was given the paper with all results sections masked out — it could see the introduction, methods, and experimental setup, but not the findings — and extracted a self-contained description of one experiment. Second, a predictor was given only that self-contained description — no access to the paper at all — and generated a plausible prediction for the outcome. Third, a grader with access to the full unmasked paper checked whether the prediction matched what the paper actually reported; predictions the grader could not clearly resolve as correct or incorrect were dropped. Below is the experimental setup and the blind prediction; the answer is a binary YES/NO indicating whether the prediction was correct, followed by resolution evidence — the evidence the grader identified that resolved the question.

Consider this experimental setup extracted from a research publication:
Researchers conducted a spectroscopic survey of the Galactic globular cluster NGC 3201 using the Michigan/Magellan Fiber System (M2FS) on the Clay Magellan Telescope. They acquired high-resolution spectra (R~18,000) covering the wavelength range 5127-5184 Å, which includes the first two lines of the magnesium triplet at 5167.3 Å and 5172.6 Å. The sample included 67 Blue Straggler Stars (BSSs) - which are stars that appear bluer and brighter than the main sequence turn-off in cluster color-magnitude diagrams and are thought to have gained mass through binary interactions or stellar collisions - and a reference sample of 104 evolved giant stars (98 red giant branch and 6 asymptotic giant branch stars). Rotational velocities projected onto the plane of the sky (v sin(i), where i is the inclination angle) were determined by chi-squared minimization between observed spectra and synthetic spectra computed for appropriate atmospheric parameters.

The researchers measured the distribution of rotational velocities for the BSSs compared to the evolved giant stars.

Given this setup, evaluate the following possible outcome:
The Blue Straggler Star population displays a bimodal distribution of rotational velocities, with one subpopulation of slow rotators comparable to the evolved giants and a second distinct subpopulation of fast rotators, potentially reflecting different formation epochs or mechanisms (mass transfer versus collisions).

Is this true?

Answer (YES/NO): NO